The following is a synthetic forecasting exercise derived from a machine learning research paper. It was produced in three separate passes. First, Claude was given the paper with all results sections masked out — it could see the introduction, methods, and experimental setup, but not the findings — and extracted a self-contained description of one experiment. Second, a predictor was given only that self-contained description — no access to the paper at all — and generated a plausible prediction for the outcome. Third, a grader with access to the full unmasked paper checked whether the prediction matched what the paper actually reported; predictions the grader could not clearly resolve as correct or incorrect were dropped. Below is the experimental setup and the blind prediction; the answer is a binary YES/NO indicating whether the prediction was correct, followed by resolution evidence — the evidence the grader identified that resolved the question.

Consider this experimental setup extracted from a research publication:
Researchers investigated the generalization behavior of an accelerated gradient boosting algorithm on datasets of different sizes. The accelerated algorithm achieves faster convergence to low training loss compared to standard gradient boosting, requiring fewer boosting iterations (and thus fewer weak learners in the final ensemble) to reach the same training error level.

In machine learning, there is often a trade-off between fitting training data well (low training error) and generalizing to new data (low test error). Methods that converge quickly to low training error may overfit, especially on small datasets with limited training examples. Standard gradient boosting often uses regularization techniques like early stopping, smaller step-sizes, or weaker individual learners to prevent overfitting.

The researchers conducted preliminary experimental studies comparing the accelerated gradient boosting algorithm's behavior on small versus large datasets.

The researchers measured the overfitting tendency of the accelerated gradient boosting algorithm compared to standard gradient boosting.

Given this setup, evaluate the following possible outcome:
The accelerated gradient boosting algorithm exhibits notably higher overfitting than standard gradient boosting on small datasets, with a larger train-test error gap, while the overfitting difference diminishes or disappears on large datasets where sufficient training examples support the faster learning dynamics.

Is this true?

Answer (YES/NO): YES